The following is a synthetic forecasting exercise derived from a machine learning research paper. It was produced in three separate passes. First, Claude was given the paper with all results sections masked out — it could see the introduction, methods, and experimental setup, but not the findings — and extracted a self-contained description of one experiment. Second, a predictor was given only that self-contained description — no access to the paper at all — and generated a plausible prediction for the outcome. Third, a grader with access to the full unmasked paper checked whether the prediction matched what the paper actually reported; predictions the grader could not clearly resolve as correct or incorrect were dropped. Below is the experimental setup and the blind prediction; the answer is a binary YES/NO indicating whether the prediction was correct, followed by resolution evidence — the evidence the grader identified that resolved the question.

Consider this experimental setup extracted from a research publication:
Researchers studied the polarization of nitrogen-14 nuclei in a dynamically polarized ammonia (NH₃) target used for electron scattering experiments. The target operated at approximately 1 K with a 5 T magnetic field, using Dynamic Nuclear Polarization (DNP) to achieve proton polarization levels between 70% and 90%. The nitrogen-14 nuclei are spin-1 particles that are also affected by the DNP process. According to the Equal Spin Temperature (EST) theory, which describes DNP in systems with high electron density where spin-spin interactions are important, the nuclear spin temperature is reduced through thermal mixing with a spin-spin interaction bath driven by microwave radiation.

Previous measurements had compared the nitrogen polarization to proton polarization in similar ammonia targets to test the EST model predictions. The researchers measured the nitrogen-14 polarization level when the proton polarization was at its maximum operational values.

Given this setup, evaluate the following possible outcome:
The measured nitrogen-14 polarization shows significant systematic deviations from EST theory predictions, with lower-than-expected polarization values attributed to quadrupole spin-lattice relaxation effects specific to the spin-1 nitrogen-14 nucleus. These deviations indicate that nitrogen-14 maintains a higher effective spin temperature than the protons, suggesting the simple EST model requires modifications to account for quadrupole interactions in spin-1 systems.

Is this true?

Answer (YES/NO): NO